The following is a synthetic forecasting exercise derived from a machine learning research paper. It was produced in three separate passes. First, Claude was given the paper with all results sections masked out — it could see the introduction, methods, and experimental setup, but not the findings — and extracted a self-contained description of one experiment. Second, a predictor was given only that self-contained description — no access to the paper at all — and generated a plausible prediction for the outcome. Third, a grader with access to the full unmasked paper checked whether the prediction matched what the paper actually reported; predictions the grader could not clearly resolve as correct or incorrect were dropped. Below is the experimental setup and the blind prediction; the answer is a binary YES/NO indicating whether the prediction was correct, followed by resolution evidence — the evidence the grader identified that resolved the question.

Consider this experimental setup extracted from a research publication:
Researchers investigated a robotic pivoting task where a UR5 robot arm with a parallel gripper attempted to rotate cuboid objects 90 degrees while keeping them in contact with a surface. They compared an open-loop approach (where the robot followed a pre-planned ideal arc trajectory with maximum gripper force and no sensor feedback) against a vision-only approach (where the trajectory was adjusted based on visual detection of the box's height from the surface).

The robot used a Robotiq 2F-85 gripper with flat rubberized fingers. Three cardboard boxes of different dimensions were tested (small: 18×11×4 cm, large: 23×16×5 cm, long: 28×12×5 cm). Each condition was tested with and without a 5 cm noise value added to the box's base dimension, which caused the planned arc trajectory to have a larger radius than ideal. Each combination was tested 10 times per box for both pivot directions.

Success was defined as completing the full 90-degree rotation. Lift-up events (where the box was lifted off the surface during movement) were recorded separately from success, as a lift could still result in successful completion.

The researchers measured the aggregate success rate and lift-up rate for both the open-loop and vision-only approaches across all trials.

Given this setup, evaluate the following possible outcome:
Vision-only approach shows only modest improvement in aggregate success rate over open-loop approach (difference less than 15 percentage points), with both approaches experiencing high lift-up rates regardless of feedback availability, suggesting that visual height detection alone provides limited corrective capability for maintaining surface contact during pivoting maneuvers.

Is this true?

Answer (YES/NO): NO